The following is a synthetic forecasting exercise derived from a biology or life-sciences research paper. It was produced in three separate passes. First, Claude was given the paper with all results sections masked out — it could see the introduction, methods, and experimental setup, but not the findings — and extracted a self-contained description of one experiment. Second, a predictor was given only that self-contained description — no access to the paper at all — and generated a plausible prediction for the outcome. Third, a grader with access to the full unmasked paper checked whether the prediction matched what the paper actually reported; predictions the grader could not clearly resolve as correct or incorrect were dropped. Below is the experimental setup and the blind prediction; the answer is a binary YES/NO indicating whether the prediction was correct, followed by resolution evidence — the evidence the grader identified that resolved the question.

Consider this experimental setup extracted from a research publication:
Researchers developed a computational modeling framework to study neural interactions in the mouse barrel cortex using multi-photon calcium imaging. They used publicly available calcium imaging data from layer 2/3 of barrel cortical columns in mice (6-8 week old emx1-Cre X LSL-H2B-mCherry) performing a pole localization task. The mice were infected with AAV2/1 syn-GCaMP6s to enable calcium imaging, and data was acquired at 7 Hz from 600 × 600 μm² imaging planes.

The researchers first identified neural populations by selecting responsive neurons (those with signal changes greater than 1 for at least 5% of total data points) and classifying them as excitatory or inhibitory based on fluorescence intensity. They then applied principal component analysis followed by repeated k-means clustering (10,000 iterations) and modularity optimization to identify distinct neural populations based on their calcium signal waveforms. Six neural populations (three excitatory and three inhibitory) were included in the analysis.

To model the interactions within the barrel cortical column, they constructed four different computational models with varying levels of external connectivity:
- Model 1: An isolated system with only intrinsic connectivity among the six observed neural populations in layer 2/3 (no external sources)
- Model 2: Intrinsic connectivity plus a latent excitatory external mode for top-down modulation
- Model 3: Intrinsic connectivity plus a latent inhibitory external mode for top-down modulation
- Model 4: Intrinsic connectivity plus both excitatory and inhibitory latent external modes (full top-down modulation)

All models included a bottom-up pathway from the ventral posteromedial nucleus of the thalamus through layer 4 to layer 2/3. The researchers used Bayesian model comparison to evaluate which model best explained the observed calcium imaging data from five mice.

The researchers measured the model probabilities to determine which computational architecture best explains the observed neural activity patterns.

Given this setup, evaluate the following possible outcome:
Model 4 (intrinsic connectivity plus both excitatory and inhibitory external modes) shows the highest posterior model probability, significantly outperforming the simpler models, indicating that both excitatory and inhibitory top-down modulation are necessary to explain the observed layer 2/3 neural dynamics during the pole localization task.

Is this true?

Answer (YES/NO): YES